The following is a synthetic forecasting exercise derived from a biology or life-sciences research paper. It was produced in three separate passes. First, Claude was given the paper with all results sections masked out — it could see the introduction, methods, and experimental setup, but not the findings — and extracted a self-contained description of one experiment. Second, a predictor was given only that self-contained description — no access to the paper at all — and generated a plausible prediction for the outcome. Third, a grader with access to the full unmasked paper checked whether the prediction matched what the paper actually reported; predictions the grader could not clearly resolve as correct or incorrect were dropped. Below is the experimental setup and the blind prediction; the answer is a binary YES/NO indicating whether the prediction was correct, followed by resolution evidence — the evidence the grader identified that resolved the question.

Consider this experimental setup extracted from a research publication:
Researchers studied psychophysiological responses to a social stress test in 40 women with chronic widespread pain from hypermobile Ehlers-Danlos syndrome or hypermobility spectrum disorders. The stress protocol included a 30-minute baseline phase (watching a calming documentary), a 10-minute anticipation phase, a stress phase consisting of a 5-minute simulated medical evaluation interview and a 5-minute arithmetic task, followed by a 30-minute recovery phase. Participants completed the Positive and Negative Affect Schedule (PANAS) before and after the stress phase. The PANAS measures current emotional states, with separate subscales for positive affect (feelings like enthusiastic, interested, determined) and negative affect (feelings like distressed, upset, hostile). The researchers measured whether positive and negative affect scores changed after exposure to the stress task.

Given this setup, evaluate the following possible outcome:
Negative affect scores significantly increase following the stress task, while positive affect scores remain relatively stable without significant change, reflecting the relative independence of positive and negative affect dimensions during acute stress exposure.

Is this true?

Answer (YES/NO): NO